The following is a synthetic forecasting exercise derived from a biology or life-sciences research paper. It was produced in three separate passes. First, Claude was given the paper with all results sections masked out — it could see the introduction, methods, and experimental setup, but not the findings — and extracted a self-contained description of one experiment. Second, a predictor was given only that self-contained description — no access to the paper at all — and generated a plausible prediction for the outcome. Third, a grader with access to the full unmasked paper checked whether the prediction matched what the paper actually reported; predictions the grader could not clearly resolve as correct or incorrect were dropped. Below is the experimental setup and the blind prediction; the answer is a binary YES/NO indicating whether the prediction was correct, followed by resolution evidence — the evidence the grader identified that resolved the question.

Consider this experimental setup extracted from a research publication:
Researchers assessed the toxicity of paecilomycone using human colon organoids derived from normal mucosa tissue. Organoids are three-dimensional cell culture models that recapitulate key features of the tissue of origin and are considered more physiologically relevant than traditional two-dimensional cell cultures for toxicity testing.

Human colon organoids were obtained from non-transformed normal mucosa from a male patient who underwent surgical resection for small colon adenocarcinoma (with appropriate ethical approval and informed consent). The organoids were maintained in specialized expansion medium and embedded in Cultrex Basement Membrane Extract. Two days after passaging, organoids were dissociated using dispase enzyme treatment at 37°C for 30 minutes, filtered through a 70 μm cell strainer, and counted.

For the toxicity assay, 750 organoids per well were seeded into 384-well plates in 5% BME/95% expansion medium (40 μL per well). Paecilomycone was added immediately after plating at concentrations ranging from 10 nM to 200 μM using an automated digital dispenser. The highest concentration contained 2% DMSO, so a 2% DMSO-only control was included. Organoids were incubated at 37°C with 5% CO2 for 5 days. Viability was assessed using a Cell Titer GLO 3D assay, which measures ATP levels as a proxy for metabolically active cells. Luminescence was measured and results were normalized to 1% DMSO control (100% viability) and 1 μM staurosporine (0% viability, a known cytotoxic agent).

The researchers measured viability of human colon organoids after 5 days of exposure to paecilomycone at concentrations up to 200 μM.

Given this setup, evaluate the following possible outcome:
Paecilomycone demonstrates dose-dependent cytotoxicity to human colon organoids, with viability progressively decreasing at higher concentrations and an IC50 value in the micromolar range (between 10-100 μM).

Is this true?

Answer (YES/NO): NO